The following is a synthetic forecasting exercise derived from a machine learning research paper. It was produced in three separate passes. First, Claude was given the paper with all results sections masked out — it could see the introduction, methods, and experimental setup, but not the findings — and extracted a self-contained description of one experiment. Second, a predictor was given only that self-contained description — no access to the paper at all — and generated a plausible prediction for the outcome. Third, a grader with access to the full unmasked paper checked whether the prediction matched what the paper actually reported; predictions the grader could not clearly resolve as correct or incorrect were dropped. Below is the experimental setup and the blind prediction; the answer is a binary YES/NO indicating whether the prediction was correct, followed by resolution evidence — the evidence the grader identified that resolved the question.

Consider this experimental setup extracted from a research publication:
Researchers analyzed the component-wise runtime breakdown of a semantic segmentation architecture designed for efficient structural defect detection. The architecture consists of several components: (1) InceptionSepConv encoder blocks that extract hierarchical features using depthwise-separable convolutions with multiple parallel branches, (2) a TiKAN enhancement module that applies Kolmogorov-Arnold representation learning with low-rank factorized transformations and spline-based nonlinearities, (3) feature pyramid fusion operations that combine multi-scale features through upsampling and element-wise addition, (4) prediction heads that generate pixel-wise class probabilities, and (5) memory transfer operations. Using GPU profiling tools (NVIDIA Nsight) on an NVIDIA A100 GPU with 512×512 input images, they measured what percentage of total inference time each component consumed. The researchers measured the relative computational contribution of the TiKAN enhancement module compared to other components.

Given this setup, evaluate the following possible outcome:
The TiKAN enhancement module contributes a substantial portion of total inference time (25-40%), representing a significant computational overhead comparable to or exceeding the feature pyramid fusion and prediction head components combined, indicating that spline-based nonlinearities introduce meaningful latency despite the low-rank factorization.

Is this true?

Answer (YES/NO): NO